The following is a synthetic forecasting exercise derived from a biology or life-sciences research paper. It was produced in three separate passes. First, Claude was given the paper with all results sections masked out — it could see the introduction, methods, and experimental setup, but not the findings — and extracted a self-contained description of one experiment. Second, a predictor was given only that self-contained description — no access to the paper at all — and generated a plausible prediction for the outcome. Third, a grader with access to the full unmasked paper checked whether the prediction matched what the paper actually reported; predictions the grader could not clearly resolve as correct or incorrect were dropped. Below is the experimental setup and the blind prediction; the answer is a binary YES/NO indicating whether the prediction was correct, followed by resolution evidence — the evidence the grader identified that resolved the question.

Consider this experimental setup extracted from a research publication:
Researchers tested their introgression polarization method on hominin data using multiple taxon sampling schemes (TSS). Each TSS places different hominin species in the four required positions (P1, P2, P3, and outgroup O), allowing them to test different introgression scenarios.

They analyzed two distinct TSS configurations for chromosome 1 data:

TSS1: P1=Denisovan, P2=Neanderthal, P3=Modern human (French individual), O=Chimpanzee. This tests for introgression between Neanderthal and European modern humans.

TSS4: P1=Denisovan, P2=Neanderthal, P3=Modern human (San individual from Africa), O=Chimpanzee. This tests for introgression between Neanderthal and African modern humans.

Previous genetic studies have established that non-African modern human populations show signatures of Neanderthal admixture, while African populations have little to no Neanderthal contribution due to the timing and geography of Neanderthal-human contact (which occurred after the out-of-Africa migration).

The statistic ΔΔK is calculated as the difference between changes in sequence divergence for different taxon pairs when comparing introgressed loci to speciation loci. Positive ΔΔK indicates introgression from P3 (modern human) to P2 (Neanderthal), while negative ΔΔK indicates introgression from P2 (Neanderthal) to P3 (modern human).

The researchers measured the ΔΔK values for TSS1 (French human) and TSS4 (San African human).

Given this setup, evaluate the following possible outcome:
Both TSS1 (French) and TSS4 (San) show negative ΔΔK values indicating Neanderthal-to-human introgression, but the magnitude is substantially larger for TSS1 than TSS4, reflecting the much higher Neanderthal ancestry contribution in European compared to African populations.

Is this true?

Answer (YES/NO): NO